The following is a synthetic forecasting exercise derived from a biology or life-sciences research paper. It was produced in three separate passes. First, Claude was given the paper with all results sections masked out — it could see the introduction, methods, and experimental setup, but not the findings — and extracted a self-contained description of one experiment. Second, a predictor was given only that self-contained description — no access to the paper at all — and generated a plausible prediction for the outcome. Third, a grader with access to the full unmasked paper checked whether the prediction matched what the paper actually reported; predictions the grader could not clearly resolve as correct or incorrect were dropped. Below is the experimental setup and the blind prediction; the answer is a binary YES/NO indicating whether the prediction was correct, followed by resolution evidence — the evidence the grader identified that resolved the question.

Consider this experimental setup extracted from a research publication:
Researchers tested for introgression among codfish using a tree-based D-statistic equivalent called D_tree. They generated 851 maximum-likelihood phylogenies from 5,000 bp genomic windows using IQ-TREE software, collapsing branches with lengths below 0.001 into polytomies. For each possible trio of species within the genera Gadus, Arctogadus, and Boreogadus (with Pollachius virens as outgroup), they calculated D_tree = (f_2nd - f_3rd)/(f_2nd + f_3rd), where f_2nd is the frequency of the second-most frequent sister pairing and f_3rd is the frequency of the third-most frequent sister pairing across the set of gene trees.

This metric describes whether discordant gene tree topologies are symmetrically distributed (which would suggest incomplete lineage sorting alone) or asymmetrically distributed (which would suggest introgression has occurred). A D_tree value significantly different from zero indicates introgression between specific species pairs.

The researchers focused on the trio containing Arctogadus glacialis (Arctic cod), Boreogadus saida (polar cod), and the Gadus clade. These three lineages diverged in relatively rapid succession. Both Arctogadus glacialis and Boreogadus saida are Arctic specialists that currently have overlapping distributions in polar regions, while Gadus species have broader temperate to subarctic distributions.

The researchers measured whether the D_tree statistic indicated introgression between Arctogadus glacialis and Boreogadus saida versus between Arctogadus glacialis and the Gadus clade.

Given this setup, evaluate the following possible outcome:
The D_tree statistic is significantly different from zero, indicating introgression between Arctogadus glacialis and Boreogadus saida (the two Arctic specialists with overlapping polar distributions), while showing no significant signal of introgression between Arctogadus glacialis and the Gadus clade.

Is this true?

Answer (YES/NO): YES